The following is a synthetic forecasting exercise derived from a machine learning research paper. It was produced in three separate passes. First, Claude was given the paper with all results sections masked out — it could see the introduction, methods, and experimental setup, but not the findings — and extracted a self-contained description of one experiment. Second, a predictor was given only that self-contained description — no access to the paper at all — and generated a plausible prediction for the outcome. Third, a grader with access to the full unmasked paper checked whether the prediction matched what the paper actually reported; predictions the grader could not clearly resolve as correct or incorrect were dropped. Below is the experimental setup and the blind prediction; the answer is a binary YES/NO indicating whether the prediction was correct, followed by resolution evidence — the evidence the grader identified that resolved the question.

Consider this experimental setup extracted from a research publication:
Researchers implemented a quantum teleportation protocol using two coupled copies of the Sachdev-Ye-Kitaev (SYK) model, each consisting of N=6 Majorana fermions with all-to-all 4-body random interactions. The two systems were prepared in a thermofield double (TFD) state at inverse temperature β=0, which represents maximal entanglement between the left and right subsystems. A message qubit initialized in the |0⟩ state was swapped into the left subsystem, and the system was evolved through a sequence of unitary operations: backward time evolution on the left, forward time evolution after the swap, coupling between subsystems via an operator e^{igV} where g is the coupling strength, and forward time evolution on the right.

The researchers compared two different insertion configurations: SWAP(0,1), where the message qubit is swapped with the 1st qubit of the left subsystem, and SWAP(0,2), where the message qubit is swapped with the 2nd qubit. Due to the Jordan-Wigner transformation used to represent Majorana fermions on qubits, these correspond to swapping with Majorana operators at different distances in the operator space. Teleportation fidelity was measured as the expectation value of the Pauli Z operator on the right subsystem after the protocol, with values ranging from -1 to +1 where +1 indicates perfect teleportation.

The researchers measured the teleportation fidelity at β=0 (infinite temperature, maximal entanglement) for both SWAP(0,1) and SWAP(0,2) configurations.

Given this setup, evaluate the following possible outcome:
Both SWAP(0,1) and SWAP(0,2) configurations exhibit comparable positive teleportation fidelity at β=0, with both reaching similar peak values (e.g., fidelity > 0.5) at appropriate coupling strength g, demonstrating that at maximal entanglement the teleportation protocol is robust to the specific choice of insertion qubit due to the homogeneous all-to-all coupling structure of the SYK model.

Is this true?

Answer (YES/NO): NO